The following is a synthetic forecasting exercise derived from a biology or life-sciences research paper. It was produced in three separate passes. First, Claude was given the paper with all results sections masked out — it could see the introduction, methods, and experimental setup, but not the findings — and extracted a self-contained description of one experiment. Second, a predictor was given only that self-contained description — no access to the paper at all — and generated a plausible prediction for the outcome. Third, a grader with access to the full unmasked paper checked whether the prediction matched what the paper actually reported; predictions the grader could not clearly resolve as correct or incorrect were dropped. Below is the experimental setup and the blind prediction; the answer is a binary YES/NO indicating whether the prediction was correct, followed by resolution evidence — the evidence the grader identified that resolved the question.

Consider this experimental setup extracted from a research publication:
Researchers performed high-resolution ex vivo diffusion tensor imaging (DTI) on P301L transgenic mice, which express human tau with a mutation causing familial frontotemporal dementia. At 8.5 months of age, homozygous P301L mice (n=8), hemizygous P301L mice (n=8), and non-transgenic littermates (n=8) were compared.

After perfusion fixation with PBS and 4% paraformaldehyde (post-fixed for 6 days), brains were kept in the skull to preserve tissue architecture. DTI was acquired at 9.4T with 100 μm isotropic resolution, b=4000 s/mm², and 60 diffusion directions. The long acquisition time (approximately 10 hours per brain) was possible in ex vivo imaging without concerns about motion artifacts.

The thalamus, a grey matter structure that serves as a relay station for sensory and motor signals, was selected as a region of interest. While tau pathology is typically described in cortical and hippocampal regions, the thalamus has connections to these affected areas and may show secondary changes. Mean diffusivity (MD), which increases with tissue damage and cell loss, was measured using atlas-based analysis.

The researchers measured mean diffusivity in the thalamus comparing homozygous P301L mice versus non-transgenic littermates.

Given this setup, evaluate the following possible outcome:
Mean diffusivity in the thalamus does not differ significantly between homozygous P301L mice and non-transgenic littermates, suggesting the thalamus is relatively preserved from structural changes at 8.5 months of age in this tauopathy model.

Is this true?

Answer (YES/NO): NO